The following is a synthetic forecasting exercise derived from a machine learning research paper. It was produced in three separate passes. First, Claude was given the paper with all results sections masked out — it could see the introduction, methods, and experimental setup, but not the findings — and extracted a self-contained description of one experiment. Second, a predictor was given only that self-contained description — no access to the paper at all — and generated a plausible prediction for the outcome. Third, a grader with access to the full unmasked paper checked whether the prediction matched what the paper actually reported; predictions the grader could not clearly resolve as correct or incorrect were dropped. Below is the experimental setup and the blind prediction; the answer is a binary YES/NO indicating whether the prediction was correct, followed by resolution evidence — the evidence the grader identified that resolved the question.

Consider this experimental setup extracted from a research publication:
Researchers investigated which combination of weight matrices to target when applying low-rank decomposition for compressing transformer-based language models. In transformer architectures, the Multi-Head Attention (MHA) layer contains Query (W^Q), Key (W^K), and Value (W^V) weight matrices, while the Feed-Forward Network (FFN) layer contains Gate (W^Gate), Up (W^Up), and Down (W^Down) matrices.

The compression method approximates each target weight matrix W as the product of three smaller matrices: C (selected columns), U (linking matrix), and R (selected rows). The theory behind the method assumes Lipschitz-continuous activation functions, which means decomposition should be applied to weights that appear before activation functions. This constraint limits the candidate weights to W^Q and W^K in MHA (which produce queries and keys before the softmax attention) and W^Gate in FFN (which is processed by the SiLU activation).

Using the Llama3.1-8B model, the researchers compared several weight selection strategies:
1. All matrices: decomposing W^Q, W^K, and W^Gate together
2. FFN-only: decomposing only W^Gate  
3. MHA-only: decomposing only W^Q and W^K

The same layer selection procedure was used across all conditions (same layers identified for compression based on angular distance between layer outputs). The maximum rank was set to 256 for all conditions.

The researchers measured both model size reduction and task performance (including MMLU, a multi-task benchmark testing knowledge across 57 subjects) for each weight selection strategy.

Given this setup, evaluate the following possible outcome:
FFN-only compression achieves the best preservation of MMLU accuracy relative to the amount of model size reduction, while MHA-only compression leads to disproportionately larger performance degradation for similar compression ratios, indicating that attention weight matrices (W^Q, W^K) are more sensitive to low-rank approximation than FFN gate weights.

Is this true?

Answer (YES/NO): NO